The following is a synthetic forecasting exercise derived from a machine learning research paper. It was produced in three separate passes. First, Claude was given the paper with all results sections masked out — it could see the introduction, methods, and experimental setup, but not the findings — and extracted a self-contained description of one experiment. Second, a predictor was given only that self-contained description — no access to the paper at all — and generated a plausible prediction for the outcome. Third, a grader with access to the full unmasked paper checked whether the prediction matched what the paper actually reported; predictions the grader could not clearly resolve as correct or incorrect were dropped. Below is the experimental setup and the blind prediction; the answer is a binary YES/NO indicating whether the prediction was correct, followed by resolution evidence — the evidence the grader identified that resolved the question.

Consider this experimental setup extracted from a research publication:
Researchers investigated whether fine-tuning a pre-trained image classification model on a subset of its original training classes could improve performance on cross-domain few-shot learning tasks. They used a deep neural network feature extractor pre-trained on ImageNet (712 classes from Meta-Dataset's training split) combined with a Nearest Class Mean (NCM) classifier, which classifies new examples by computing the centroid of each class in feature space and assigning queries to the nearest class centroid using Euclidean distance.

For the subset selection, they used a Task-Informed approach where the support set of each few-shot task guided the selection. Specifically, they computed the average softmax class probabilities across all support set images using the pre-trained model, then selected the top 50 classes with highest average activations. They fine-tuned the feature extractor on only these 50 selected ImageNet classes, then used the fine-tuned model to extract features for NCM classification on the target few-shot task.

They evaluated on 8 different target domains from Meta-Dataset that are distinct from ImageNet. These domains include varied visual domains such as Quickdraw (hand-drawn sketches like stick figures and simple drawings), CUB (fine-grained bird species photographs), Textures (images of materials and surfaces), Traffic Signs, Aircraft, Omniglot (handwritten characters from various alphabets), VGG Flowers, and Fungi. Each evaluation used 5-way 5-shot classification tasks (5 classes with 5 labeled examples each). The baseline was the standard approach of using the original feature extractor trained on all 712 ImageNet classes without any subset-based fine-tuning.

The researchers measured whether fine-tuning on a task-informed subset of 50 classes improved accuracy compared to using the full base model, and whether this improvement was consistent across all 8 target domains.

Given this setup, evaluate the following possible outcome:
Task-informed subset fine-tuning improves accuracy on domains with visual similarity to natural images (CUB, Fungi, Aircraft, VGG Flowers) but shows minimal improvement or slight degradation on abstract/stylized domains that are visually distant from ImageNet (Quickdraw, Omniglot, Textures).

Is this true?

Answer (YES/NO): NO